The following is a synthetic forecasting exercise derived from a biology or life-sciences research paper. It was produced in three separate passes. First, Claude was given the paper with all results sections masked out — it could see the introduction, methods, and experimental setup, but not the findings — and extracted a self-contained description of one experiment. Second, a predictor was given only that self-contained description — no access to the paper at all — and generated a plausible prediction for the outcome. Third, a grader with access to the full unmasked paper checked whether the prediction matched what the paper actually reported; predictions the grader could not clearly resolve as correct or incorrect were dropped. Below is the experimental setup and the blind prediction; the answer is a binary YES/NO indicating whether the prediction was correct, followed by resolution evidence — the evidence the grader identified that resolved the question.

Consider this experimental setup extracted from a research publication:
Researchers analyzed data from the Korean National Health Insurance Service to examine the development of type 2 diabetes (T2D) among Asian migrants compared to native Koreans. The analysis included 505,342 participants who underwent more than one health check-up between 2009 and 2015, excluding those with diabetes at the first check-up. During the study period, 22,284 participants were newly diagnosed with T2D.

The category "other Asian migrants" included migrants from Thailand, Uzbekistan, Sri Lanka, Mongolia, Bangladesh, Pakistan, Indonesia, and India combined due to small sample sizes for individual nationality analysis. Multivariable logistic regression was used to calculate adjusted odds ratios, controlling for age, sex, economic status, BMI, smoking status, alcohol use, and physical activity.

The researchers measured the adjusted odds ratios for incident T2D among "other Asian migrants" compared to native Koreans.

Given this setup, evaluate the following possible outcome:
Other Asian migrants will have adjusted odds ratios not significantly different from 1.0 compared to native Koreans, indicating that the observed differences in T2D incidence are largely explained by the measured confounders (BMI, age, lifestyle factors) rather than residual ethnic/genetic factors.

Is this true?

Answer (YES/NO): NO